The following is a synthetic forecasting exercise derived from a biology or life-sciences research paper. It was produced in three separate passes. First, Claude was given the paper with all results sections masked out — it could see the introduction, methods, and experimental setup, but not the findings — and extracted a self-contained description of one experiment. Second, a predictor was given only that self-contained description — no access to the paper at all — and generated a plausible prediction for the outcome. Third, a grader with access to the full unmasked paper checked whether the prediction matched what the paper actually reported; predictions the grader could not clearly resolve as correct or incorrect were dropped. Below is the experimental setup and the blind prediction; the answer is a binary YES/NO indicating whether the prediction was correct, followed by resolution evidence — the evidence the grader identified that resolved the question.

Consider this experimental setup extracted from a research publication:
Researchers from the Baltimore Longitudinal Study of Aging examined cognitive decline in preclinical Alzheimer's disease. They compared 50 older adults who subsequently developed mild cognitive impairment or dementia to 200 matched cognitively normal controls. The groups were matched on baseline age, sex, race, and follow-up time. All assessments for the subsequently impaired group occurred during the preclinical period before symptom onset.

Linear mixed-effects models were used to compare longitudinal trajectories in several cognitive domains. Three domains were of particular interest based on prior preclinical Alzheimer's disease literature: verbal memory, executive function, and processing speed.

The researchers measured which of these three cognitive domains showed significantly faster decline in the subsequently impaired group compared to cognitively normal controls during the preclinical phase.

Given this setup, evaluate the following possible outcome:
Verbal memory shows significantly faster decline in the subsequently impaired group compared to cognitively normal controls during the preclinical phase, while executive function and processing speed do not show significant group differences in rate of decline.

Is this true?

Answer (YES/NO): NO